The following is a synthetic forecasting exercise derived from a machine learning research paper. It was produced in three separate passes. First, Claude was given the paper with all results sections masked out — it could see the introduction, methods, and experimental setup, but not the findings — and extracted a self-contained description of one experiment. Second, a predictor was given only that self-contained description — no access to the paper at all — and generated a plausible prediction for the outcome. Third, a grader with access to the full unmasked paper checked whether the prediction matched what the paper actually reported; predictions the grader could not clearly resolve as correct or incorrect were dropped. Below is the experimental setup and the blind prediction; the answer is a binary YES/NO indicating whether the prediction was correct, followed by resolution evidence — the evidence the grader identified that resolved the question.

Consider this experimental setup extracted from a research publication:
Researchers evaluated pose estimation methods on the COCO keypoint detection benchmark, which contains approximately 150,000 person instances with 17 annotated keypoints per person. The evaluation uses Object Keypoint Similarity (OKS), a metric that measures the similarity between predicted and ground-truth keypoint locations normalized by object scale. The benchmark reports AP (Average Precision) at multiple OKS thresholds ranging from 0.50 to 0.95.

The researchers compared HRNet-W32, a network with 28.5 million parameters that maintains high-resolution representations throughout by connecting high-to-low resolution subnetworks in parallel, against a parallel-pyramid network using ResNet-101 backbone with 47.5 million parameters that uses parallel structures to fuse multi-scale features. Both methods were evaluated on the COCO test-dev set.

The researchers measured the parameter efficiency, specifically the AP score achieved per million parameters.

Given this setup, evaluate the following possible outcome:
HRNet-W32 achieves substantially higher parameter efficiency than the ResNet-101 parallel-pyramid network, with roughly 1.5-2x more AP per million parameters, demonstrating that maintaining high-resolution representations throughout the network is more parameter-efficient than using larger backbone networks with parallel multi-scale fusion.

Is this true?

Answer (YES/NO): YES